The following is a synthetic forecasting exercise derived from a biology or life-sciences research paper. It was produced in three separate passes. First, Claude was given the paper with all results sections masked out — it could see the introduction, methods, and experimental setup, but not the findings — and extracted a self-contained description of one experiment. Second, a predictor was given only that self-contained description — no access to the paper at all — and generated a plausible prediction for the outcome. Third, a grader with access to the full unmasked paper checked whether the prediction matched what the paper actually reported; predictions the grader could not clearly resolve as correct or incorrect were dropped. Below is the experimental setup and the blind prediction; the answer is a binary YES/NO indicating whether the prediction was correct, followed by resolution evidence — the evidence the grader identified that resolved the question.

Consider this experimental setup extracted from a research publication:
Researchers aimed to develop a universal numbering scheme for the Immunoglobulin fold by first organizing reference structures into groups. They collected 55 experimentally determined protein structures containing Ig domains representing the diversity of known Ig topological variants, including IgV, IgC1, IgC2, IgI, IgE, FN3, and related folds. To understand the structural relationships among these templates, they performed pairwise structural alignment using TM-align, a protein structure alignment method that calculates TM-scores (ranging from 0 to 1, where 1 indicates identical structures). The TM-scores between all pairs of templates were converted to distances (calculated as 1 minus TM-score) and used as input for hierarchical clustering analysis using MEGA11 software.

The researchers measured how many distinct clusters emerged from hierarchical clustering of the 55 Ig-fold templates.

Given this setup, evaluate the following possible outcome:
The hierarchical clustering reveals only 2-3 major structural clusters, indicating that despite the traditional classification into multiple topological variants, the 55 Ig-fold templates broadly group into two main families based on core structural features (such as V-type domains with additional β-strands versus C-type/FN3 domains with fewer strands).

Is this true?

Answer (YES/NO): NO